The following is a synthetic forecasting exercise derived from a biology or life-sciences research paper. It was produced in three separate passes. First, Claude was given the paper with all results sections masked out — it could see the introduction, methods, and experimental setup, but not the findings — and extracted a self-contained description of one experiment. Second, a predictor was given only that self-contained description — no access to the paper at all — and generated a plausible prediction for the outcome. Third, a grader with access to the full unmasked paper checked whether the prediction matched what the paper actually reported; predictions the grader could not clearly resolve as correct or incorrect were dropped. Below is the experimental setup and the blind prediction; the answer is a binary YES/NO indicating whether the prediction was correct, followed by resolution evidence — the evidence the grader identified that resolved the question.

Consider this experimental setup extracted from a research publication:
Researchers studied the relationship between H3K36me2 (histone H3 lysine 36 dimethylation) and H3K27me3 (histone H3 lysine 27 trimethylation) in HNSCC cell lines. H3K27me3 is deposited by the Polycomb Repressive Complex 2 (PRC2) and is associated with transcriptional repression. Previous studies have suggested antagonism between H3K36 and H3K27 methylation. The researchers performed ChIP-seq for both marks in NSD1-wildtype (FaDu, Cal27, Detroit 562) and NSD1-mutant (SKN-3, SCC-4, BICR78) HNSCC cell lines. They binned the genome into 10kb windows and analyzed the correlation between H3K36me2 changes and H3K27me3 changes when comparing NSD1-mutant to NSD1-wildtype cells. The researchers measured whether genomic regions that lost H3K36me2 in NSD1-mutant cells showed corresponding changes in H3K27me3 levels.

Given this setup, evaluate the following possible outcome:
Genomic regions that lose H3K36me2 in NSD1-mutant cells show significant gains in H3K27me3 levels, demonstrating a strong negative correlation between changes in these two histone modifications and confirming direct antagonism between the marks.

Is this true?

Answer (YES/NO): YES